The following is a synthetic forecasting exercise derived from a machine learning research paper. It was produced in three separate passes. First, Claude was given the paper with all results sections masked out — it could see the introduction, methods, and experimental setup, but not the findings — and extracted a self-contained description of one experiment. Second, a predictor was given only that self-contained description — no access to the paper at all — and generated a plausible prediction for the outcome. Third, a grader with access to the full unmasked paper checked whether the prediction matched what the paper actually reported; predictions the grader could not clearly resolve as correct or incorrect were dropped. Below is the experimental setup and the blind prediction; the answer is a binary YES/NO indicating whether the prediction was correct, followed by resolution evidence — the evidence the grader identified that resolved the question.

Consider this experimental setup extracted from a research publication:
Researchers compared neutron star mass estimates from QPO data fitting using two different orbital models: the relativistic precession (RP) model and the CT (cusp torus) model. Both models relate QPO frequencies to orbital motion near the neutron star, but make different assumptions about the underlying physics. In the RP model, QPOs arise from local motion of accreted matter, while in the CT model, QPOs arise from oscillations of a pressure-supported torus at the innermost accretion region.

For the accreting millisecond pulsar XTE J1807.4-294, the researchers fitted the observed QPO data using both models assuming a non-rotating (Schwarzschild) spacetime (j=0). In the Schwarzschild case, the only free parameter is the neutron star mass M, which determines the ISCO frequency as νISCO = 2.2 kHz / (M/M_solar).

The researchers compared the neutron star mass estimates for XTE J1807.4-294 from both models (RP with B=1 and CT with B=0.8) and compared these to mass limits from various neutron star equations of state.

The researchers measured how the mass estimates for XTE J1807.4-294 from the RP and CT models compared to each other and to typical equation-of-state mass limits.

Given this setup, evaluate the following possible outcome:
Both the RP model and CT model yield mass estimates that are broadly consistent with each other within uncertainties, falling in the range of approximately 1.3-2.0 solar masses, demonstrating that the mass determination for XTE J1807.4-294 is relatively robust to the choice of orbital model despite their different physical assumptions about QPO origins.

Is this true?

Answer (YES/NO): NO